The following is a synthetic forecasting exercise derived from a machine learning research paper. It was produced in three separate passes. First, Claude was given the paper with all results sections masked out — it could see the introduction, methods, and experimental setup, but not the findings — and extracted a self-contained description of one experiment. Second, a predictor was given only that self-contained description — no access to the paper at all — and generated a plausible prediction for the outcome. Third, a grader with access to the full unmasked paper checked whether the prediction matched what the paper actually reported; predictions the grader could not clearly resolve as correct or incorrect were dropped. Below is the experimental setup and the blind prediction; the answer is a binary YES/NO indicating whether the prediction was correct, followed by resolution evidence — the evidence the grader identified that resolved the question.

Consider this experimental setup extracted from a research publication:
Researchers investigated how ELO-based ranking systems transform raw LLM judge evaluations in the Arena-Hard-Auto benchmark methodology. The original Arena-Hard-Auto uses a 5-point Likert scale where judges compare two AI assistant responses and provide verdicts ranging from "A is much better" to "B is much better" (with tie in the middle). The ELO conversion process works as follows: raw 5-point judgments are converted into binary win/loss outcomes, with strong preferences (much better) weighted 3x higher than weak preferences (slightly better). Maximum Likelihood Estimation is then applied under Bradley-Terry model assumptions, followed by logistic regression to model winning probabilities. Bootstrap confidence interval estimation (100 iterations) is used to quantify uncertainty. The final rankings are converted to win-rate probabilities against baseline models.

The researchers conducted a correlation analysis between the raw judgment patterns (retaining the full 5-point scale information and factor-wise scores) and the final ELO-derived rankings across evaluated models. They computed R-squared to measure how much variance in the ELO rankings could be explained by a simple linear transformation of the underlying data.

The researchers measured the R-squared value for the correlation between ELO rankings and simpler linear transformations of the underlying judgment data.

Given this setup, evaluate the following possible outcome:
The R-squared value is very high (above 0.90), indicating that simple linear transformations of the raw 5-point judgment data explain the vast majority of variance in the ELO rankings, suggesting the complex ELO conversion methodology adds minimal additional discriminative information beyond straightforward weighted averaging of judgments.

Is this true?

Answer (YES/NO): YES